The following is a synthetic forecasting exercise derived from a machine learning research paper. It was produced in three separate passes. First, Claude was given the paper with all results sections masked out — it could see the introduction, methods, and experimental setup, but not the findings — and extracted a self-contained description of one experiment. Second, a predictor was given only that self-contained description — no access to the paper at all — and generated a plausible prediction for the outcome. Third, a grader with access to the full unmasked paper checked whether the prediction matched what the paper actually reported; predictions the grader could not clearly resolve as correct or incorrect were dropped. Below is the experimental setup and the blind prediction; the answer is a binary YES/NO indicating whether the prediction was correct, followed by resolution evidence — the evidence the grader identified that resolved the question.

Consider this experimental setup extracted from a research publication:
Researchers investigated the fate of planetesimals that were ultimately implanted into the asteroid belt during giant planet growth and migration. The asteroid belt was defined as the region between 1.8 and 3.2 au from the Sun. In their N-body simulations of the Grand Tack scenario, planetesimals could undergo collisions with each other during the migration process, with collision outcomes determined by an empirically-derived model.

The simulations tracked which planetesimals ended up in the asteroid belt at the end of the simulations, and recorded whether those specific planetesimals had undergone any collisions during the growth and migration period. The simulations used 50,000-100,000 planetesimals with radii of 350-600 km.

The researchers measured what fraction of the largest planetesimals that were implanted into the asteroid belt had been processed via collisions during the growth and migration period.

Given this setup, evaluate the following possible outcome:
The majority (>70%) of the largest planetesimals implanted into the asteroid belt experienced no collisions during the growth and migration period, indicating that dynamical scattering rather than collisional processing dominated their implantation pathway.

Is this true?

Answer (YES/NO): YES